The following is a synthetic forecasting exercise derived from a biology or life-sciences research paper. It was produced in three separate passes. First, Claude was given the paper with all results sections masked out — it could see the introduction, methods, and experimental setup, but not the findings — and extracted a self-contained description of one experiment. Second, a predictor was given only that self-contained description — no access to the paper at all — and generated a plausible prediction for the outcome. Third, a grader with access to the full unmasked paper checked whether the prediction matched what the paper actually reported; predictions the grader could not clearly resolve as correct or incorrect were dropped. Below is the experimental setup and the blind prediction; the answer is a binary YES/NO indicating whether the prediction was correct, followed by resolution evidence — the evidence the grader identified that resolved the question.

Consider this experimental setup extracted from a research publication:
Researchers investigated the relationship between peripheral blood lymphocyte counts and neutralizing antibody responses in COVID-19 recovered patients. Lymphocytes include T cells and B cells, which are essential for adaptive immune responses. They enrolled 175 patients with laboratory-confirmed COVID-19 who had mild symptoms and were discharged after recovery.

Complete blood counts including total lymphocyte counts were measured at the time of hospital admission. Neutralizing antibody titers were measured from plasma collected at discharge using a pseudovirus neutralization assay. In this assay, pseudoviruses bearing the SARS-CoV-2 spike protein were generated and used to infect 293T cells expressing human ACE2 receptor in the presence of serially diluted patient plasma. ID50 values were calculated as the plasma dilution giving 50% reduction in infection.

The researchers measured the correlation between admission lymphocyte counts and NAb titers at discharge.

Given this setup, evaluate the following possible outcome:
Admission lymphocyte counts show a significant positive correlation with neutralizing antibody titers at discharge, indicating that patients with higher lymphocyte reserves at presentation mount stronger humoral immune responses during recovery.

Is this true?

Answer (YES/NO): NO